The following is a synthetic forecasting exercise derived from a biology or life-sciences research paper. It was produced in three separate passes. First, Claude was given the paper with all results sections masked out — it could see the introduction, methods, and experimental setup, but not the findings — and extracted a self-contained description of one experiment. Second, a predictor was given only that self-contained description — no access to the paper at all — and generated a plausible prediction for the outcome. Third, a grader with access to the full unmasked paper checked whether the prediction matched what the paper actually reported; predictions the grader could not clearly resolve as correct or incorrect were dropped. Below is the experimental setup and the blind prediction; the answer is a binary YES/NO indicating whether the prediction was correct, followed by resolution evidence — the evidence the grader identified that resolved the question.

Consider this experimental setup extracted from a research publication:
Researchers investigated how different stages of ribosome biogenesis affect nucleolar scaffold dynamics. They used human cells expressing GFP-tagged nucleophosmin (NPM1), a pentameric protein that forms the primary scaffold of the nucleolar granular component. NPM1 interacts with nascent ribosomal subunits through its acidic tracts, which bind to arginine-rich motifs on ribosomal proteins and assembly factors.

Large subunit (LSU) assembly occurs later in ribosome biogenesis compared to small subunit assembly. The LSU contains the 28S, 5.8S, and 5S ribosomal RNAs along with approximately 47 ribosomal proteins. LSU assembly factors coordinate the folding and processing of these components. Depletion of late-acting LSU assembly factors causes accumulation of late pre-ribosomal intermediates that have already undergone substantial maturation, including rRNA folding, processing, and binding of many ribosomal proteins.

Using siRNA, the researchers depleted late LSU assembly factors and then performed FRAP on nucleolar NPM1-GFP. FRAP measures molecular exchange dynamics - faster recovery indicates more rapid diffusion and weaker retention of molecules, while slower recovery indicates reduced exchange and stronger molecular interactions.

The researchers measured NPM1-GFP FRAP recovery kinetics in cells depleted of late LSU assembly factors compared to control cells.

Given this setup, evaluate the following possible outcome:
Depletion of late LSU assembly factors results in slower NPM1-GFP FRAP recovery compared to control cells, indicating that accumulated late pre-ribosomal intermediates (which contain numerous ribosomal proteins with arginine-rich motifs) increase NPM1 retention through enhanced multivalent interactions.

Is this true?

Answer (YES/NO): NO